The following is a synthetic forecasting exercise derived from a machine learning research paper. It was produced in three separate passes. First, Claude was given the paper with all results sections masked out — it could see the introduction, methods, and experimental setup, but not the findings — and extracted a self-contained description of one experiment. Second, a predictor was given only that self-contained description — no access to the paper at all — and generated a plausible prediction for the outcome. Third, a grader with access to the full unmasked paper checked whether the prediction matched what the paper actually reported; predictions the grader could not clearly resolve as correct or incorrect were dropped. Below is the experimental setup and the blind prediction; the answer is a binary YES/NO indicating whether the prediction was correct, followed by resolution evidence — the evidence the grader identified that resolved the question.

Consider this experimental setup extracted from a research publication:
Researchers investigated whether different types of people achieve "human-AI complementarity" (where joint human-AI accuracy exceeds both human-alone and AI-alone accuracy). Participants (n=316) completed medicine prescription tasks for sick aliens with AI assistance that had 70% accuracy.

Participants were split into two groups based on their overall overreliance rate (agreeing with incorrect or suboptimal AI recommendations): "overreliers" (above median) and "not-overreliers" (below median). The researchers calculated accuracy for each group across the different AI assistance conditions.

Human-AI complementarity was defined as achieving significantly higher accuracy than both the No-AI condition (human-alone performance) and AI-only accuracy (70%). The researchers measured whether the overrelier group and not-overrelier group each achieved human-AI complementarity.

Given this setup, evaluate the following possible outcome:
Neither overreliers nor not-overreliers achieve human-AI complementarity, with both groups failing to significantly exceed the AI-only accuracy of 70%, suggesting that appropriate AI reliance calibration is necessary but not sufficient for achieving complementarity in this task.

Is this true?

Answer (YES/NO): NO